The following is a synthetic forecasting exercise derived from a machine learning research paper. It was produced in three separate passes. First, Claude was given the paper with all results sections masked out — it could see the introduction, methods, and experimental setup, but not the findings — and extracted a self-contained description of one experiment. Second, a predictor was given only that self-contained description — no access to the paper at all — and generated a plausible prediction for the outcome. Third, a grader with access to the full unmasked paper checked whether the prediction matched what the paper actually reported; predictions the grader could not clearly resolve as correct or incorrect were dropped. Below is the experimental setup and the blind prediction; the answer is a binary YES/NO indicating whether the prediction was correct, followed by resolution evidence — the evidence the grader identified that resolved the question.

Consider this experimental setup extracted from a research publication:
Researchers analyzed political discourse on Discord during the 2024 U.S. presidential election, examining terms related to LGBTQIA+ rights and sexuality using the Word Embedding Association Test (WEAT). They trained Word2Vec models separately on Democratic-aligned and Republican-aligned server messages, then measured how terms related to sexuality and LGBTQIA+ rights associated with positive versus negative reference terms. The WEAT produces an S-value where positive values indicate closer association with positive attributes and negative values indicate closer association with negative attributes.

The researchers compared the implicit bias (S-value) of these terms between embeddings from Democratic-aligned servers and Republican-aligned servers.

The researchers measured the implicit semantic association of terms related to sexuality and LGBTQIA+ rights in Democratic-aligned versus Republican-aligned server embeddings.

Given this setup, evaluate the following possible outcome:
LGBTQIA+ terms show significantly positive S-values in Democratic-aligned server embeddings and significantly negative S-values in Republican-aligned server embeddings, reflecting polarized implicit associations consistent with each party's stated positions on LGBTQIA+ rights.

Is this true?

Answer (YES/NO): NO